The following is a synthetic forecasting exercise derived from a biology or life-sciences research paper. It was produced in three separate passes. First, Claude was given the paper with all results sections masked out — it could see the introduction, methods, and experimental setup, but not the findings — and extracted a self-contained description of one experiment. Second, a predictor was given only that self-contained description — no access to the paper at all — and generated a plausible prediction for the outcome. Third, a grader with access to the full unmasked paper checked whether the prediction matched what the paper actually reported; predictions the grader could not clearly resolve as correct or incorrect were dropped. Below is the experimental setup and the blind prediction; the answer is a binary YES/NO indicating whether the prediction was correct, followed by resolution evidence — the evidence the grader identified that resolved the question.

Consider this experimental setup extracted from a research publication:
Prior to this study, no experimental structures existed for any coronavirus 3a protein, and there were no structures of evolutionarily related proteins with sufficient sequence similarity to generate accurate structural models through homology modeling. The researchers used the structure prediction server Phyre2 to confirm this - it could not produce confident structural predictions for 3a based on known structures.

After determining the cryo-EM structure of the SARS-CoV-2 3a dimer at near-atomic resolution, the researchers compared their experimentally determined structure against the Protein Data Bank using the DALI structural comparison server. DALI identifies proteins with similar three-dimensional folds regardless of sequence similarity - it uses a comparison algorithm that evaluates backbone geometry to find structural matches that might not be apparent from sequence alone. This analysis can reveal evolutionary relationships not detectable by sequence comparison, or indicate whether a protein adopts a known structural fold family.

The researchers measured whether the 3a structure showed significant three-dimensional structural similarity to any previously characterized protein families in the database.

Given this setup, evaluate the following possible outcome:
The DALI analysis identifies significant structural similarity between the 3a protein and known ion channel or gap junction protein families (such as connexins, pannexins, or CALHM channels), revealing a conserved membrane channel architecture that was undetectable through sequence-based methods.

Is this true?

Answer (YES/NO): NO